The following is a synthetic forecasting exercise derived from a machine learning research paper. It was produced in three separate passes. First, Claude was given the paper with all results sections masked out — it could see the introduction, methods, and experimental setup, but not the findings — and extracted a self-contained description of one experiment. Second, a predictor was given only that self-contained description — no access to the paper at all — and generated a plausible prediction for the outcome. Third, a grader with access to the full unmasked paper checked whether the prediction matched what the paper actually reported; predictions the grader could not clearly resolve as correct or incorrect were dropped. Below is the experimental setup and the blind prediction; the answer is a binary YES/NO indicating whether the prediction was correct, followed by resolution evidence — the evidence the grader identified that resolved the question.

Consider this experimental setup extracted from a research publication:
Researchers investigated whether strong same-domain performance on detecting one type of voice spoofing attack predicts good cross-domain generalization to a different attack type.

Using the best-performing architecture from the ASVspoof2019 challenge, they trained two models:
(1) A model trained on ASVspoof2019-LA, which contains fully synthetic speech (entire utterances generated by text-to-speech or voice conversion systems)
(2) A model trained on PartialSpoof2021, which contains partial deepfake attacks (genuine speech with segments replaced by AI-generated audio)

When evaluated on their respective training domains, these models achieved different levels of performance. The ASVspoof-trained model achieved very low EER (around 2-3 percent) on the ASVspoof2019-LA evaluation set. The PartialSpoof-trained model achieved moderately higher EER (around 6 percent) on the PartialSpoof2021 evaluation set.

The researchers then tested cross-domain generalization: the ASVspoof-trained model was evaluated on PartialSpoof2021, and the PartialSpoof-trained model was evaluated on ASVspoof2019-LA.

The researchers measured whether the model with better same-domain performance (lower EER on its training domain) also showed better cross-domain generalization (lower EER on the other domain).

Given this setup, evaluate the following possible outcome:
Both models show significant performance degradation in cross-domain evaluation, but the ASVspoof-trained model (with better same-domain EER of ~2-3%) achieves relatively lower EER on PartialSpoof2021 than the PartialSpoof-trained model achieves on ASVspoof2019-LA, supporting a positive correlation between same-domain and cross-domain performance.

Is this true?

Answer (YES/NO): NO